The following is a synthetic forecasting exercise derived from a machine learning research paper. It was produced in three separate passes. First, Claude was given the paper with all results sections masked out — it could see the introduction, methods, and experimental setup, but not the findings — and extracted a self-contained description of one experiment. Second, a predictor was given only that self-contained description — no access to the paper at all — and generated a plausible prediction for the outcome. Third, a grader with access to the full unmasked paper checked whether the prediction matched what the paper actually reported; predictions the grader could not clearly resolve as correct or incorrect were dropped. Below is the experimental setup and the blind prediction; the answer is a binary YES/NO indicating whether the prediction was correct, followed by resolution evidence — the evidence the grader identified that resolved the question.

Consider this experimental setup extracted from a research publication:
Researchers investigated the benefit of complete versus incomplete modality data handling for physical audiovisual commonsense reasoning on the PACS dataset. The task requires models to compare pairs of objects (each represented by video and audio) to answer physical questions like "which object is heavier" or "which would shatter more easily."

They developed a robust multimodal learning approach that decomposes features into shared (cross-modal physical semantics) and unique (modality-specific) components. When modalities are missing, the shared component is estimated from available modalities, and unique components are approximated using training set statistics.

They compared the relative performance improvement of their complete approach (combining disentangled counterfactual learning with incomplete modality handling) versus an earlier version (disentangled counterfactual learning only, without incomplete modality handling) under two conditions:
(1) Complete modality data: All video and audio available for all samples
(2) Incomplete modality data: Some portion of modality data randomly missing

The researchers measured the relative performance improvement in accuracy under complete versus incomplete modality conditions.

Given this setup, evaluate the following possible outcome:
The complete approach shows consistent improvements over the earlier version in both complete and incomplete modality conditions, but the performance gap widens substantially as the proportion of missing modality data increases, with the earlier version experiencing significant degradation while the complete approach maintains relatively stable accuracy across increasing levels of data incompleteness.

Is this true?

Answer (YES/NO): NO